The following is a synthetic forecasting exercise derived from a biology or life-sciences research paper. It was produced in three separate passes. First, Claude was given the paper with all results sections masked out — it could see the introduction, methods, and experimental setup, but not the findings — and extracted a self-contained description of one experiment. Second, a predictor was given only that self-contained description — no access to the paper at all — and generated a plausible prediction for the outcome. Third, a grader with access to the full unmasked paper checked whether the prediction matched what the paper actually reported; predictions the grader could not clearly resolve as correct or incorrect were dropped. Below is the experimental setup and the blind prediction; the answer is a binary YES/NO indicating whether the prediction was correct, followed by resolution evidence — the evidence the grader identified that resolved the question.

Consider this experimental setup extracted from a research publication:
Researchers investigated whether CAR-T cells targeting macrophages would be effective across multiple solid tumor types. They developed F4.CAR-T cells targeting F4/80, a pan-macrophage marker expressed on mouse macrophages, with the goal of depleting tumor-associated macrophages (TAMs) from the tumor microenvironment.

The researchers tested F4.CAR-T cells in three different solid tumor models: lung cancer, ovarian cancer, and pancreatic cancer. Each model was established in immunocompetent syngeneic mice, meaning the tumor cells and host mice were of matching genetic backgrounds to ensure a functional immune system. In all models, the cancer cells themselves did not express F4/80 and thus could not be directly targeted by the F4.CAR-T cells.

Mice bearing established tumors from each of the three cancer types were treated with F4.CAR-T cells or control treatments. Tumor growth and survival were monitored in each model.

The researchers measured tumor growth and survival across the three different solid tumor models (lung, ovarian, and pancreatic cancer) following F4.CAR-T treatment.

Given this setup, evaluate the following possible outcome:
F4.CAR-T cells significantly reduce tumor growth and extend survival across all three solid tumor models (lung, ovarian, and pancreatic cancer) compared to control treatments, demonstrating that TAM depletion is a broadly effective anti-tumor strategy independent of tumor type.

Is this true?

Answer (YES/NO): NO